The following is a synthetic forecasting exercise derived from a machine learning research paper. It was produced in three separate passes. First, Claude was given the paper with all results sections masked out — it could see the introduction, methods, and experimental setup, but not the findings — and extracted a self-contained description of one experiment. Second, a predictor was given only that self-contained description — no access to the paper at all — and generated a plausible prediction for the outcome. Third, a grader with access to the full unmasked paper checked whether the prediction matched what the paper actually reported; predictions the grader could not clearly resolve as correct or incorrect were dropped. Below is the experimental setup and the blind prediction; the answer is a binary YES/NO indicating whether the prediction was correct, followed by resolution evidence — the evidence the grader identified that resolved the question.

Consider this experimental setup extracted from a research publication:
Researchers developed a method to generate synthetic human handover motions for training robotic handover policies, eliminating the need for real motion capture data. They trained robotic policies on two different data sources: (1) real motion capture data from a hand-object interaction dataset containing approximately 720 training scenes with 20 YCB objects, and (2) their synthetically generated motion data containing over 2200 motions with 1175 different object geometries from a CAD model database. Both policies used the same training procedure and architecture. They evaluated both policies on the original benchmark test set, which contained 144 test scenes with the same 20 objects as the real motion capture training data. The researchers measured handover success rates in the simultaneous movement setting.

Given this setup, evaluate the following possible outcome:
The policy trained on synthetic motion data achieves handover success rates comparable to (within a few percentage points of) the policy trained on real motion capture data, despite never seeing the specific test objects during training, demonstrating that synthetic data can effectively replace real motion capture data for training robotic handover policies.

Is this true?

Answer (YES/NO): YES